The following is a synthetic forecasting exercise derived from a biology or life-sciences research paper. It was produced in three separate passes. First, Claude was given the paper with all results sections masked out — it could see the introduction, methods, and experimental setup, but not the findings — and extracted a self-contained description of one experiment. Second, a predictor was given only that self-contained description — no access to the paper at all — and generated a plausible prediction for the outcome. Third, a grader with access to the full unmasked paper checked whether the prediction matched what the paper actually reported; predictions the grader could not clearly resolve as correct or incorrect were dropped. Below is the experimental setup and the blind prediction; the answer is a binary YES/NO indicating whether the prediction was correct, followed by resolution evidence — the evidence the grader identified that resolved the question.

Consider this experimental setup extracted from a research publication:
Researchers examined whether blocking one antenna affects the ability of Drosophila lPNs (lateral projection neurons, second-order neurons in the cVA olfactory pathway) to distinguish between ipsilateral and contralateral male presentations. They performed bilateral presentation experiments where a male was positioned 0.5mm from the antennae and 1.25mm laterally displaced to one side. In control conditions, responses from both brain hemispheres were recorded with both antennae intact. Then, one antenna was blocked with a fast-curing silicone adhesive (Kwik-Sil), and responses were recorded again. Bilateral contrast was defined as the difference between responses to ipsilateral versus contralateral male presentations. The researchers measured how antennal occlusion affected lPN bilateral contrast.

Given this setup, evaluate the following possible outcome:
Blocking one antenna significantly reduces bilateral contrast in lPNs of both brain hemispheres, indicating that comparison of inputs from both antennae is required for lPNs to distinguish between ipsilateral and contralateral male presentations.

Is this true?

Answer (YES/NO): NO